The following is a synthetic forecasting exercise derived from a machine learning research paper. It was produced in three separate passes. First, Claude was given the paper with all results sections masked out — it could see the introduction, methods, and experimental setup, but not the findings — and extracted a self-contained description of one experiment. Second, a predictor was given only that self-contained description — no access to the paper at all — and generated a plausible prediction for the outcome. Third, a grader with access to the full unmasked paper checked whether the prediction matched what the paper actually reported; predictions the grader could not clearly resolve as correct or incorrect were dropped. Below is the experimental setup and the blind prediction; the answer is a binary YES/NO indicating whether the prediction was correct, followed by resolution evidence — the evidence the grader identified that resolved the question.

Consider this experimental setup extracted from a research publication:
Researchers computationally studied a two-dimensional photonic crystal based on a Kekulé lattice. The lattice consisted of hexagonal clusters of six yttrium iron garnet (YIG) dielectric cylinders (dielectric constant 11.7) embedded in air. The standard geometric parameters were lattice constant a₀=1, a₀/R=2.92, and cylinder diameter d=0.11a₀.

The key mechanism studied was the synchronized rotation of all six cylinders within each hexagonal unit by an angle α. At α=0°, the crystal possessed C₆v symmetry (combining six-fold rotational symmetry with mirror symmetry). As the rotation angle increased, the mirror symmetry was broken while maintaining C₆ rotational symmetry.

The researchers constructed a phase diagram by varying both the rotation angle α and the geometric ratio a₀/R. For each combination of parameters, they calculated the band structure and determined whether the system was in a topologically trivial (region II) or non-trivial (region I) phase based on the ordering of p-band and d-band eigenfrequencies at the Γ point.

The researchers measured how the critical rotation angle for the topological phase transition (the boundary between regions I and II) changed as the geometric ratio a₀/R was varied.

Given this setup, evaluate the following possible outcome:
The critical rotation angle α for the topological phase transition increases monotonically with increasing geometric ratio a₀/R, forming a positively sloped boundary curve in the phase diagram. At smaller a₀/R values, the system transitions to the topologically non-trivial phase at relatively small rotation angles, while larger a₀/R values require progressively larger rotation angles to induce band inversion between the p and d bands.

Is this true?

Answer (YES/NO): NO